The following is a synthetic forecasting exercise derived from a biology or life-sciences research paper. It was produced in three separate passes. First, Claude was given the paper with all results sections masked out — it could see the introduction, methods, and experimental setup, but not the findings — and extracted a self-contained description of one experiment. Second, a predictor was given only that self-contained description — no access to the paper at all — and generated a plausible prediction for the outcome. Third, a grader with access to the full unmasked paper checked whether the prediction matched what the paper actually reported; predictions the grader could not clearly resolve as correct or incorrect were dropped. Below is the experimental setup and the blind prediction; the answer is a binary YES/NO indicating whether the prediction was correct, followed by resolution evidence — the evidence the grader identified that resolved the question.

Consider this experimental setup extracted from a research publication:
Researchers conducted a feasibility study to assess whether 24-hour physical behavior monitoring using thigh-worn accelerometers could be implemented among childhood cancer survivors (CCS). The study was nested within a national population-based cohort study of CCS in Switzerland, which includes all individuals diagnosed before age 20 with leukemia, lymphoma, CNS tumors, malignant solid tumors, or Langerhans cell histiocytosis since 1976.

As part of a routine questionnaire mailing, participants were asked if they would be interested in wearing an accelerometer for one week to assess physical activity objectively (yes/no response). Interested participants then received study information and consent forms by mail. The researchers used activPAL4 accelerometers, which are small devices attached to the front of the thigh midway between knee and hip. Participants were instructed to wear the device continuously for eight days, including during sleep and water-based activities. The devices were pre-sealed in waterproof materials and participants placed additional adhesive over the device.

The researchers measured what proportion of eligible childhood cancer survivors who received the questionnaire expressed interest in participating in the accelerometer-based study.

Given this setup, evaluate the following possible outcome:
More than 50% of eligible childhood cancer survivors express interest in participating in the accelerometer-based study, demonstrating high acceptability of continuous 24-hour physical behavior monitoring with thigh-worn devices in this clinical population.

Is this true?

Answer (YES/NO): NO